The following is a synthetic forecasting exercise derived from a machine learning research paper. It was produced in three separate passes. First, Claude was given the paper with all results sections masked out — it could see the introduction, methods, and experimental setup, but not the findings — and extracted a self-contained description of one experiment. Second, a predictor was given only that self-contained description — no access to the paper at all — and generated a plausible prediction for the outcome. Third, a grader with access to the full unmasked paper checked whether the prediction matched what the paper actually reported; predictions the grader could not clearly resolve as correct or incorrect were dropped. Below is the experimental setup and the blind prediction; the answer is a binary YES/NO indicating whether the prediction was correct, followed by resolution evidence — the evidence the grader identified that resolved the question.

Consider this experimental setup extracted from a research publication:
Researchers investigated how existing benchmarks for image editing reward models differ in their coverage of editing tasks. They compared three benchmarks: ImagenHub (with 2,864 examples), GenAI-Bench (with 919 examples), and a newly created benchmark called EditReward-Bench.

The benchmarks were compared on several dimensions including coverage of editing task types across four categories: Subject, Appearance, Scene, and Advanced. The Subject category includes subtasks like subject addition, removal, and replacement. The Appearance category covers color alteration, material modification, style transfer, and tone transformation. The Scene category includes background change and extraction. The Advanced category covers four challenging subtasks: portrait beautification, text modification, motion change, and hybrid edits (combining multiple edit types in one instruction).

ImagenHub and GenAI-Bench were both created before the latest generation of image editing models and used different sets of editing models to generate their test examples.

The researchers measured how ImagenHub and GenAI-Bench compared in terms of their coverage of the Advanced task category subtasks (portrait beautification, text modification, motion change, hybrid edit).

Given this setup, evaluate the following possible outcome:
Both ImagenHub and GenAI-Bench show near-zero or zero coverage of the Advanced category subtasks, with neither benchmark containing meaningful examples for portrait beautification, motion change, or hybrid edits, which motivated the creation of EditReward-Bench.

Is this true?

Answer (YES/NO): NO